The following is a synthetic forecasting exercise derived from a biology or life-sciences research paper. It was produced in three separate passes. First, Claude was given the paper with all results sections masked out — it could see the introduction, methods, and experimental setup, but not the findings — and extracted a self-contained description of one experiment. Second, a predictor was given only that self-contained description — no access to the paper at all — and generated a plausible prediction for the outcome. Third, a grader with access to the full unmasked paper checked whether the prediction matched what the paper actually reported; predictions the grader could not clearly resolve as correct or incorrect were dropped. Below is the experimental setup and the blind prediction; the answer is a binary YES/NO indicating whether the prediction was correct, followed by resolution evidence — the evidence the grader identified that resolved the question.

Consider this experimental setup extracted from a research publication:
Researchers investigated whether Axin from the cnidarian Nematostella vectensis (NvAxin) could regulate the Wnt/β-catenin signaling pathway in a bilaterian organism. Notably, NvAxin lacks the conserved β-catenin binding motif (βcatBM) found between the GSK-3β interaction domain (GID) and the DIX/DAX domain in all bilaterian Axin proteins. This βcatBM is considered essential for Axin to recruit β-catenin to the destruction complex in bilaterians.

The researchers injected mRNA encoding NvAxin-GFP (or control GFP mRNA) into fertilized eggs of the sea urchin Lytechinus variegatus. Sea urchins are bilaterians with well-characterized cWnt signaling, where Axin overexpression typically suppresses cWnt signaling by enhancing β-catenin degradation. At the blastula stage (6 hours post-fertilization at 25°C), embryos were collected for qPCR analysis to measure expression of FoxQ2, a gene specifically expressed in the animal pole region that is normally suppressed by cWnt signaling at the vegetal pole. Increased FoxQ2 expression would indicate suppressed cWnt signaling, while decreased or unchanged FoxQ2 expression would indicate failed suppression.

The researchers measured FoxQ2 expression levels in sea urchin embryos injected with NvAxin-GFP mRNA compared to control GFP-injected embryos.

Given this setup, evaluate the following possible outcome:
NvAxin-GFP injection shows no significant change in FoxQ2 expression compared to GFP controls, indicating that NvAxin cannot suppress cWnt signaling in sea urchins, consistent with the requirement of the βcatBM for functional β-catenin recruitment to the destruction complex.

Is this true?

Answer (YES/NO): NO